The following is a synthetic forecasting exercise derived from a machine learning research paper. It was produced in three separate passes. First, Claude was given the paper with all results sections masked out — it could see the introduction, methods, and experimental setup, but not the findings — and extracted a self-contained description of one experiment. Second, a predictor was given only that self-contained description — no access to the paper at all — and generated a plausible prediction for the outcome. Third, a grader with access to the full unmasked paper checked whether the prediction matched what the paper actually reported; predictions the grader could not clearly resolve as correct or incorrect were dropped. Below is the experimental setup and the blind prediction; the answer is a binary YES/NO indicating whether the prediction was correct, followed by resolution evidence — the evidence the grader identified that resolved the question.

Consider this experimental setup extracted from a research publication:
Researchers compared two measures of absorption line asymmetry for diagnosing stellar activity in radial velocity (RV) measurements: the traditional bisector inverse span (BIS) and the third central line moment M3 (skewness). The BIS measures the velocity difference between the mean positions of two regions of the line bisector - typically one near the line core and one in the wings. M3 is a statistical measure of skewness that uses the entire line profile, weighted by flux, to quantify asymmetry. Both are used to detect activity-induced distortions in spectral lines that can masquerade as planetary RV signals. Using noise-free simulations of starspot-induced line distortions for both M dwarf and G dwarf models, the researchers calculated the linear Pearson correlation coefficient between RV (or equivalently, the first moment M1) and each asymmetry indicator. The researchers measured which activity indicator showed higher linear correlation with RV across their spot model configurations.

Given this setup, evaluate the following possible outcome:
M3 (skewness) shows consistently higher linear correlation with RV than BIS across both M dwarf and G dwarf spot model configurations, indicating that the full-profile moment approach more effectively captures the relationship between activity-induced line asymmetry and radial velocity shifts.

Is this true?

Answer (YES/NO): YES